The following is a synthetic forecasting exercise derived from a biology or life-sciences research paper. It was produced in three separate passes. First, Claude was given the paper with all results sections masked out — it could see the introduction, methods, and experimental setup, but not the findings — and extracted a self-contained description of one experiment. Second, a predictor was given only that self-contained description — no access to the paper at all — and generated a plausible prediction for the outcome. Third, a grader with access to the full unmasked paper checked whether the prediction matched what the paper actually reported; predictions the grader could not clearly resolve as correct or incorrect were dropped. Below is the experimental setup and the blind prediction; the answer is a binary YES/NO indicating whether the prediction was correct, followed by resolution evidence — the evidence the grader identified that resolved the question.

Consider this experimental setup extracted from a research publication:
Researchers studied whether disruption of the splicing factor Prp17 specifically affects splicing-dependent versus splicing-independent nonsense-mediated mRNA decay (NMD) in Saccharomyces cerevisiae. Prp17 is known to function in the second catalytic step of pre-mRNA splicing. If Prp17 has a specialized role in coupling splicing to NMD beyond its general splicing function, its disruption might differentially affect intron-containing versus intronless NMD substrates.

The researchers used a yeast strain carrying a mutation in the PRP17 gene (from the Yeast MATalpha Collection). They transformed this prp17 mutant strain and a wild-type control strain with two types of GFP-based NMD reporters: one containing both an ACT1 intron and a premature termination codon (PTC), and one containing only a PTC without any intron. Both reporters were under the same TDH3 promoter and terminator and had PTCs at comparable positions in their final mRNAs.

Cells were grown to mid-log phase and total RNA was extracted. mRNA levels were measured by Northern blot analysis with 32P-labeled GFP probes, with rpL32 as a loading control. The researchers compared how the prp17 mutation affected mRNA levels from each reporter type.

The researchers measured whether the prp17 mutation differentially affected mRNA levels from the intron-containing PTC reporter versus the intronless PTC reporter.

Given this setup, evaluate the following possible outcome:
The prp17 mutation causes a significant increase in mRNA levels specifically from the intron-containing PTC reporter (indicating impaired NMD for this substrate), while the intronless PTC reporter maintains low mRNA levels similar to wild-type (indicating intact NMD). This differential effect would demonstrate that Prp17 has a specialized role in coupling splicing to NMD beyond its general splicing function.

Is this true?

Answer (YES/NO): YES